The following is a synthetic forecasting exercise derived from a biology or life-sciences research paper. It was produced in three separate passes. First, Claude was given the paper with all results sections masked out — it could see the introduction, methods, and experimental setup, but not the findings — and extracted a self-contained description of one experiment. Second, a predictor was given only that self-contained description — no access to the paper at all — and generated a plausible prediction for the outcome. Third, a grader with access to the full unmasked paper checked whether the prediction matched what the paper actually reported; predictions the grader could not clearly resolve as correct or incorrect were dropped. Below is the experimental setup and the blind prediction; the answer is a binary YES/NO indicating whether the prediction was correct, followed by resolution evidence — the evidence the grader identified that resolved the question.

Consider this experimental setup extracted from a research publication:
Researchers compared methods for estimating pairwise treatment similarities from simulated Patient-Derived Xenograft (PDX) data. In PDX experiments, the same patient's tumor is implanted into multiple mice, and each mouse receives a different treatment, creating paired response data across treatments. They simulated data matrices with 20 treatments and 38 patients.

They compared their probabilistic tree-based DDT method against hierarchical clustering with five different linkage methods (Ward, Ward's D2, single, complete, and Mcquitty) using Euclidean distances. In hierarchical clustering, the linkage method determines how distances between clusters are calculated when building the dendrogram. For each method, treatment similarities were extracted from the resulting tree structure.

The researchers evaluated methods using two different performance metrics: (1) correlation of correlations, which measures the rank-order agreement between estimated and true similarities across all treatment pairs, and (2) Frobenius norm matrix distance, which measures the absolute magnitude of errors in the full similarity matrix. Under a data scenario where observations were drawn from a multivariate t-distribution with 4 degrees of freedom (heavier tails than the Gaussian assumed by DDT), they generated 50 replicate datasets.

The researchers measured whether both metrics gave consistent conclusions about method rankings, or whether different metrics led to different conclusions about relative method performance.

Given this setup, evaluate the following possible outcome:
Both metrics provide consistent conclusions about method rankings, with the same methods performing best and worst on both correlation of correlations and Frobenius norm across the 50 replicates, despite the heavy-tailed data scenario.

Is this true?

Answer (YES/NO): NO